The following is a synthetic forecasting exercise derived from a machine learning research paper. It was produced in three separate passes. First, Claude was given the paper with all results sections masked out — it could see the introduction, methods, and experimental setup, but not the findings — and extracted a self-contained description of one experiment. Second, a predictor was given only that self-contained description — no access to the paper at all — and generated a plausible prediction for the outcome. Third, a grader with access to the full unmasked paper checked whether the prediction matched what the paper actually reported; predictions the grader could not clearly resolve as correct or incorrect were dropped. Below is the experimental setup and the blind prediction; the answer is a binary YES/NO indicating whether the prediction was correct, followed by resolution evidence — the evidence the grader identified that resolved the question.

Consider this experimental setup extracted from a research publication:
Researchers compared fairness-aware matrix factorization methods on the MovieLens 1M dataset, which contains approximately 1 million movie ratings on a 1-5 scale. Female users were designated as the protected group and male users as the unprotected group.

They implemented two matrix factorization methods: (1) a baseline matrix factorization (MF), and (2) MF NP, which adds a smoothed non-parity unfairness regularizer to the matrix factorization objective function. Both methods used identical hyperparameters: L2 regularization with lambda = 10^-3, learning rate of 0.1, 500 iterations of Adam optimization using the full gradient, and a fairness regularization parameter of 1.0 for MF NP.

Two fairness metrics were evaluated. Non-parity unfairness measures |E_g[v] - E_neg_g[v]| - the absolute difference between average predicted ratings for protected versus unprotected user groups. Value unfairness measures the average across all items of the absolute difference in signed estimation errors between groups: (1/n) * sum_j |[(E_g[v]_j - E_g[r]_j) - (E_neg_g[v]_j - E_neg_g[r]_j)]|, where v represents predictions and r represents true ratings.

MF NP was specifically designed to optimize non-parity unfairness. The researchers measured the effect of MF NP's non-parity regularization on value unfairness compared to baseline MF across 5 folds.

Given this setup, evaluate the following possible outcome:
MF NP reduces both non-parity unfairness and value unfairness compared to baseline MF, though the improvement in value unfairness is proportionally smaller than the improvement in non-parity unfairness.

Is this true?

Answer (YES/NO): NO